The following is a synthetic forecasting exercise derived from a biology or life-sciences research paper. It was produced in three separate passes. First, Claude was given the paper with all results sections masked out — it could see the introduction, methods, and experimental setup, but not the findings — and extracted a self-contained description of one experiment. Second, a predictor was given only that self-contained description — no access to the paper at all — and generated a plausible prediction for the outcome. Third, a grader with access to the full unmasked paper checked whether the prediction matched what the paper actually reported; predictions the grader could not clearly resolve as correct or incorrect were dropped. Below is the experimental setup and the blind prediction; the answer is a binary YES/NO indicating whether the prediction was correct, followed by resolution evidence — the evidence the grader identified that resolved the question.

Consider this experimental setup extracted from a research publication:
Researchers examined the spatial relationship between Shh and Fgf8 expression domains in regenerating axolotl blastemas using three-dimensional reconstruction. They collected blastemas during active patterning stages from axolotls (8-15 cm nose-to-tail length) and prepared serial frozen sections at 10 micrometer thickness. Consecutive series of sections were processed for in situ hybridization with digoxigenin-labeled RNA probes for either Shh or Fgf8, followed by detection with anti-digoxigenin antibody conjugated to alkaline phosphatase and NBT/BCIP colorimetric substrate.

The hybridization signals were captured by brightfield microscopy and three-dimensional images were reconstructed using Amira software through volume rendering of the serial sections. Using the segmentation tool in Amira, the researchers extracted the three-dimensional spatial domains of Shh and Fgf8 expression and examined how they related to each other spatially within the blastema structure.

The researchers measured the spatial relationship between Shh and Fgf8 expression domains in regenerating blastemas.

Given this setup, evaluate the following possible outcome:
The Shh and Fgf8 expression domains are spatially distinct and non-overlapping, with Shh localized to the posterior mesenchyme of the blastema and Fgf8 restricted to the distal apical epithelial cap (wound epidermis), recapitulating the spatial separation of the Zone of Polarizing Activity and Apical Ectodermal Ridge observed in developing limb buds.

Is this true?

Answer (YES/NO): NO